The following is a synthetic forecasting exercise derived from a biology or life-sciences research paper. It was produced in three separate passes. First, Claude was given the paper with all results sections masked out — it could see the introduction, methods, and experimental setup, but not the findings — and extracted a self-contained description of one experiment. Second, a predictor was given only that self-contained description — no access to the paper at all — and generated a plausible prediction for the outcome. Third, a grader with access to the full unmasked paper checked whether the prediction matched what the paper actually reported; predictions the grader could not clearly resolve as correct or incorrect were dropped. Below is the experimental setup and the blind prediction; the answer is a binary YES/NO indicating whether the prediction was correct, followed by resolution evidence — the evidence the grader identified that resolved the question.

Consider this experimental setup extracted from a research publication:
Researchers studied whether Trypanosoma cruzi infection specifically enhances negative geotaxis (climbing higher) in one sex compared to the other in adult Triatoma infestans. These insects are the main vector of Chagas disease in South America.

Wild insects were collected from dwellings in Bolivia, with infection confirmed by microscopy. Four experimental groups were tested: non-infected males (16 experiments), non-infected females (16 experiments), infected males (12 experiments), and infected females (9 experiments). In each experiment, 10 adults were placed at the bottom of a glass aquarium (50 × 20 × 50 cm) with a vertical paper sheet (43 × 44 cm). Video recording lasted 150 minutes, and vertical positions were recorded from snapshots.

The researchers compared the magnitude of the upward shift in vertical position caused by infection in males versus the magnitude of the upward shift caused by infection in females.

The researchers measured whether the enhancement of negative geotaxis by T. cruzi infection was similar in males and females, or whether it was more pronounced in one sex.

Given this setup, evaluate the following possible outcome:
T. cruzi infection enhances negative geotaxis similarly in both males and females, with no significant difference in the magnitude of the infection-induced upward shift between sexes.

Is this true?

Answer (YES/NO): NO